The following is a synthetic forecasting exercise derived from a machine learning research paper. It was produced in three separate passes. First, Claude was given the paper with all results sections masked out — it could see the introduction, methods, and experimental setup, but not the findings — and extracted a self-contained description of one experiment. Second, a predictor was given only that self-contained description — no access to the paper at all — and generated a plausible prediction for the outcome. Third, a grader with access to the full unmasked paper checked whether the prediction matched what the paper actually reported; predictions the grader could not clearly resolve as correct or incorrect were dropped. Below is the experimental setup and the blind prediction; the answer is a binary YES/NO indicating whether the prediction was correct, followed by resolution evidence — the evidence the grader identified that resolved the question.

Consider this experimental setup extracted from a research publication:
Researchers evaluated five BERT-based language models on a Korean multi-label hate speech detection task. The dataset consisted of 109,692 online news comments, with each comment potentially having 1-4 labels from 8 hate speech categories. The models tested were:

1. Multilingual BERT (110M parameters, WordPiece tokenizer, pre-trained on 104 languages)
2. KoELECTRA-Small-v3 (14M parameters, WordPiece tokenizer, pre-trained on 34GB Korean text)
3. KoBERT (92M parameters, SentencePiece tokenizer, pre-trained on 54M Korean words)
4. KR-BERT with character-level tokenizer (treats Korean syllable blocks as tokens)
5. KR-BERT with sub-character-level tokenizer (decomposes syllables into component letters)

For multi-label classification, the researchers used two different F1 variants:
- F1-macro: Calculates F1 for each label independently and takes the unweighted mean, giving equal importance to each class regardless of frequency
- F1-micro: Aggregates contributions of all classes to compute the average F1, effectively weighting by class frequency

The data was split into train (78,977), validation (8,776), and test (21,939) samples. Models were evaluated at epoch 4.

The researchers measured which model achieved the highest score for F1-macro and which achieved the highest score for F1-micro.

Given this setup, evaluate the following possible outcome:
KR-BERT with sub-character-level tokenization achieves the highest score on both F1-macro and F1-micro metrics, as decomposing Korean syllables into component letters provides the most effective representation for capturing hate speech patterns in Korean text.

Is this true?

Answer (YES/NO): NO